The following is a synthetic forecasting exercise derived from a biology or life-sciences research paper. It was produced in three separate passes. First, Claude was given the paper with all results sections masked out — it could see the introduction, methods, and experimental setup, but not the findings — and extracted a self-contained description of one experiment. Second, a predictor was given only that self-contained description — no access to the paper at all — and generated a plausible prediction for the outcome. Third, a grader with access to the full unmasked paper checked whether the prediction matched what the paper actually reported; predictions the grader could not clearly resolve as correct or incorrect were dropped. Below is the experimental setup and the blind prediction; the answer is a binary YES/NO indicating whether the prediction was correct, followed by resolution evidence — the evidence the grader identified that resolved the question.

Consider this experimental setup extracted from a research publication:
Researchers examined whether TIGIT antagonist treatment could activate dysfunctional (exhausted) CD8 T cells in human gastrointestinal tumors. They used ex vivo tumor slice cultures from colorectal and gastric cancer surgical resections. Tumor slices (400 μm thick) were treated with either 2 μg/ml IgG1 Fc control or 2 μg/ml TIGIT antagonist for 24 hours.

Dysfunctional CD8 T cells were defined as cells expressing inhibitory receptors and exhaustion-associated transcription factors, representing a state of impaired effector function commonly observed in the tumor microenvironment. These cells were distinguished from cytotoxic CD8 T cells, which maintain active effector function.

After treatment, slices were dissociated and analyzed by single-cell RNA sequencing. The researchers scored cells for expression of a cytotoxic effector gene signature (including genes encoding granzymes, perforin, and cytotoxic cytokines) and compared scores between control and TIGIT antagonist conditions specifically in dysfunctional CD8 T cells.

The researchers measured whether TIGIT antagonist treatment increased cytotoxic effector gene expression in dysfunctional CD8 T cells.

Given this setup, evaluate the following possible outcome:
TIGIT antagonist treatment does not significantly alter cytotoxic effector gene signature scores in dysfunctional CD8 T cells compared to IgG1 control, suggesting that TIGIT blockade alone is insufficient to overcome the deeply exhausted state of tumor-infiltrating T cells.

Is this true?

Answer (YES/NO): NO